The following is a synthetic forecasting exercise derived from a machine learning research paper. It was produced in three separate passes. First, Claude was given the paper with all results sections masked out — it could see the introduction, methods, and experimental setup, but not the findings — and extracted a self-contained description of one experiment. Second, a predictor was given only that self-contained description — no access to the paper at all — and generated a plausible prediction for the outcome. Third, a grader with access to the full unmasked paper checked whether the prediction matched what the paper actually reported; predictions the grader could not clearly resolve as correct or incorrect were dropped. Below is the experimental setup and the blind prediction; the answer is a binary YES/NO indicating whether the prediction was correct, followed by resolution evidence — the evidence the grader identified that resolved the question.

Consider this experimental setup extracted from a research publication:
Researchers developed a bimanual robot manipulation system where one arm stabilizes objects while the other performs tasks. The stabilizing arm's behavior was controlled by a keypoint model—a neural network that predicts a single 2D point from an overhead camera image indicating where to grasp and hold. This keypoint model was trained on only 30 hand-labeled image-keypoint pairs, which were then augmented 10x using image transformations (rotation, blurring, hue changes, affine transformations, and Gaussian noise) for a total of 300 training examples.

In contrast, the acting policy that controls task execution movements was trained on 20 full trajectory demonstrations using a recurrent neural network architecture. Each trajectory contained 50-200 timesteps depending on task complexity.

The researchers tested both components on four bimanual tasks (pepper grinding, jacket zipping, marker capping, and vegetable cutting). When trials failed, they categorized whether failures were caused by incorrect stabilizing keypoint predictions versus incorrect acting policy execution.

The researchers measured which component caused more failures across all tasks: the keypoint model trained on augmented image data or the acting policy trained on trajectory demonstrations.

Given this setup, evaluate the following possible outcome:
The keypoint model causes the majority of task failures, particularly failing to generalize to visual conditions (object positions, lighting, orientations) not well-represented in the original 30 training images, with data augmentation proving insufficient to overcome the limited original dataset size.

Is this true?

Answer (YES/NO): NO